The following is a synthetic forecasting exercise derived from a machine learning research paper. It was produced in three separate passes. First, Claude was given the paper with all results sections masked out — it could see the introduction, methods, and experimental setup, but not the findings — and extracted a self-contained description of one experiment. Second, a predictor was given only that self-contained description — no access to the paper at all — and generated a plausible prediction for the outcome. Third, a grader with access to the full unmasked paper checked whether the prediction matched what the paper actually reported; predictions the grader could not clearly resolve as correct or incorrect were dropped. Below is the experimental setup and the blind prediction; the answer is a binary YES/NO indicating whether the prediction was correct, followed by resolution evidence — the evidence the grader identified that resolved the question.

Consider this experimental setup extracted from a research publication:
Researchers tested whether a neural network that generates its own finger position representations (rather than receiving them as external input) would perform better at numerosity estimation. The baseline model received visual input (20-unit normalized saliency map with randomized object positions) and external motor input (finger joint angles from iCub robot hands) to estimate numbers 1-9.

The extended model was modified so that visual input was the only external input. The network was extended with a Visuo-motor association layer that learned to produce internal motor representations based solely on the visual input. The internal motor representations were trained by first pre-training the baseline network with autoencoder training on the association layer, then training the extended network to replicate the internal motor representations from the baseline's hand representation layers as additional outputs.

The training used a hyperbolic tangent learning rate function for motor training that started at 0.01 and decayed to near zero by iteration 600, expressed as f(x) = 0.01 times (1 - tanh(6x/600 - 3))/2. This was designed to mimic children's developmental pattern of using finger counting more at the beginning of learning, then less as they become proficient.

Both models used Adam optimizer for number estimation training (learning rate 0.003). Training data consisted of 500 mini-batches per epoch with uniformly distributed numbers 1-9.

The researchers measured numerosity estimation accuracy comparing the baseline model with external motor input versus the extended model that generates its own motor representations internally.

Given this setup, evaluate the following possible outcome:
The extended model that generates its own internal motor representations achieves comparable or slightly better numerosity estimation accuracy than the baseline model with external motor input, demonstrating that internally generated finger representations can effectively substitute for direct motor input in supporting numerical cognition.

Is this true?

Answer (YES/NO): NO